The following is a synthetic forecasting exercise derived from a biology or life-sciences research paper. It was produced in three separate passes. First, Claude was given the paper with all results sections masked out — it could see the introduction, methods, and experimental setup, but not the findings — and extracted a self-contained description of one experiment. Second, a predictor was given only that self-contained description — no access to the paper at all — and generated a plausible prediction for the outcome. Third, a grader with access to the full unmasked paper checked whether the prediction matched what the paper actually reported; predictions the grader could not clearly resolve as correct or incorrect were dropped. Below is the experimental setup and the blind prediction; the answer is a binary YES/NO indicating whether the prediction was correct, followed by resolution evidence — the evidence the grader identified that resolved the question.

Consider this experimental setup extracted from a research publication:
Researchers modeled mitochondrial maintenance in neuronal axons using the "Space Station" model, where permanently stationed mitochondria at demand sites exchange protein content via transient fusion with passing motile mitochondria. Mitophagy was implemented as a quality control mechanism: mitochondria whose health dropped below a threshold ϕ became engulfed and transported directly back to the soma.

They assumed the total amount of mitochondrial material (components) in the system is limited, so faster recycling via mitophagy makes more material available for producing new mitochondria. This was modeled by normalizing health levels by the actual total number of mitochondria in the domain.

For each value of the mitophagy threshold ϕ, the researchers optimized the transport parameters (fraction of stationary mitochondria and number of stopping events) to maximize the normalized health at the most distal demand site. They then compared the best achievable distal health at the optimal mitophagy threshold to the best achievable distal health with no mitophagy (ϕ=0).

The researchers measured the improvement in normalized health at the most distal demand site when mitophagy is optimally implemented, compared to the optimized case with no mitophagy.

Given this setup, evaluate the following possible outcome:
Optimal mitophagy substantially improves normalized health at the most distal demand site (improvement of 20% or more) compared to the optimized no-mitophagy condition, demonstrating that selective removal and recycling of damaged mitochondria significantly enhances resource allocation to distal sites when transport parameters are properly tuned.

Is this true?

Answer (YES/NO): YES